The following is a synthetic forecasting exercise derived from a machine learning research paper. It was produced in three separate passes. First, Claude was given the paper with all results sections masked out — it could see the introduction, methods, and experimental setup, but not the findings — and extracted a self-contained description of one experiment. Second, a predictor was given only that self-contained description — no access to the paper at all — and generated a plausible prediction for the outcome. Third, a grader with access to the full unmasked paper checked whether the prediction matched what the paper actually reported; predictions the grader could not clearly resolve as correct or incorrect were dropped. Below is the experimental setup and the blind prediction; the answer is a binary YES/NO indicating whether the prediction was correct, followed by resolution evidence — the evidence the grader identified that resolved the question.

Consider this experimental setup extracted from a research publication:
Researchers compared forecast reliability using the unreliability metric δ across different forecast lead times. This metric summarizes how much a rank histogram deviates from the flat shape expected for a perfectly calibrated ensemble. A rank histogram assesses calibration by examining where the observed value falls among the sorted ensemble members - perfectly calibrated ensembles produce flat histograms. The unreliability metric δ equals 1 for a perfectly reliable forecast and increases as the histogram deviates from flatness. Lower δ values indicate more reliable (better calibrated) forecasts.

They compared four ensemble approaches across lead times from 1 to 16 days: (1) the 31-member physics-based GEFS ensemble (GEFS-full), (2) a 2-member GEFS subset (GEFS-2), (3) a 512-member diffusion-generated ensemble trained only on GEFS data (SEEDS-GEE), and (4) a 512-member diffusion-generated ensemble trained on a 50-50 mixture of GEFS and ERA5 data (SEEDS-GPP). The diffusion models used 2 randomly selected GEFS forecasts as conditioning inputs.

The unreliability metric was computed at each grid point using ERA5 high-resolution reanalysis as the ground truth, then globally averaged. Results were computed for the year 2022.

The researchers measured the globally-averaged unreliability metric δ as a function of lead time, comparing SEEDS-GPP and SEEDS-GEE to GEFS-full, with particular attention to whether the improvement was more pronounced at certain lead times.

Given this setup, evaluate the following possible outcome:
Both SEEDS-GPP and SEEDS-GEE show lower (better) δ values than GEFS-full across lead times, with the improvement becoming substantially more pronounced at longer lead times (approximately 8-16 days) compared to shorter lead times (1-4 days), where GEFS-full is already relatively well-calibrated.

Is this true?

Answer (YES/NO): NO